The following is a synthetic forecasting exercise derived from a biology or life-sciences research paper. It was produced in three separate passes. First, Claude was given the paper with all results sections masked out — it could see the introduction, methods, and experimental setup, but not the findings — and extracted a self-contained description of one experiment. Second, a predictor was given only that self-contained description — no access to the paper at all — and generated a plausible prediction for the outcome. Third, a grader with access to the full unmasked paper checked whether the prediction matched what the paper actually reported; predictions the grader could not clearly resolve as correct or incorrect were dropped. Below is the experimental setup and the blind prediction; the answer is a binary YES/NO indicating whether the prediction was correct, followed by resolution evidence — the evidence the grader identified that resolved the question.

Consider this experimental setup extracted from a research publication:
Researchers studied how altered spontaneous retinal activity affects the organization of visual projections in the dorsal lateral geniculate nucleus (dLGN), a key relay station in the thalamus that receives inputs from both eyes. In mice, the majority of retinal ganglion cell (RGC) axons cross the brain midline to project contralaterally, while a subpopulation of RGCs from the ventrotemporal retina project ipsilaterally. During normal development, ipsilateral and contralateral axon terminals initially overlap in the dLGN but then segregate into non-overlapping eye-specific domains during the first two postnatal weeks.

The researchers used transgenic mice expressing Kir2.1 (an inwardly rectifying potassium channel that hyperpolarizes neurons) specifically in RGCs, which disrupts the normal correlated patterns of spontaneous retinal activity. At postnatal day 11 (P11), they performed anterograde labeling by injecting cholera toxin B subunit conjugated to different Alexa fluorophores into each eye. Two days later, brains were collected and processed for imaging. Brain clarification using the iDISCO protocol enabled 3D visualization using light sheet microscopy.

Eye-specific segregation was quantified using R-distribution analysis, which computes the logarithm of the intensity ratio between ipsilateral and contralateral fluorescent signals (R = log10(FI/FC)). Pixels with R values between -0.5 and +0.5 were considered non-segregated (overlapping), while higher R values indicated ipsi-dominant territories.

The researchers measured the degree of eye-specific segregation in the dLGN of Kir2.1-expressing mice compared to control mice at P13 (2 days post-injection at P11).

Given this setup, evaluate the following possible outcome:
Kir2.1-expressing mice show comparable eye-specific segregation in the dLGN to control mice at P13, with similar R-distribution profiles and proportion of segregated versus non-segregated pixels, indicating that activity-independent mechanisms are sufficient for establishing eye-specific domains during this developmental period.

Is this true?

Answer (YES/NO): NO